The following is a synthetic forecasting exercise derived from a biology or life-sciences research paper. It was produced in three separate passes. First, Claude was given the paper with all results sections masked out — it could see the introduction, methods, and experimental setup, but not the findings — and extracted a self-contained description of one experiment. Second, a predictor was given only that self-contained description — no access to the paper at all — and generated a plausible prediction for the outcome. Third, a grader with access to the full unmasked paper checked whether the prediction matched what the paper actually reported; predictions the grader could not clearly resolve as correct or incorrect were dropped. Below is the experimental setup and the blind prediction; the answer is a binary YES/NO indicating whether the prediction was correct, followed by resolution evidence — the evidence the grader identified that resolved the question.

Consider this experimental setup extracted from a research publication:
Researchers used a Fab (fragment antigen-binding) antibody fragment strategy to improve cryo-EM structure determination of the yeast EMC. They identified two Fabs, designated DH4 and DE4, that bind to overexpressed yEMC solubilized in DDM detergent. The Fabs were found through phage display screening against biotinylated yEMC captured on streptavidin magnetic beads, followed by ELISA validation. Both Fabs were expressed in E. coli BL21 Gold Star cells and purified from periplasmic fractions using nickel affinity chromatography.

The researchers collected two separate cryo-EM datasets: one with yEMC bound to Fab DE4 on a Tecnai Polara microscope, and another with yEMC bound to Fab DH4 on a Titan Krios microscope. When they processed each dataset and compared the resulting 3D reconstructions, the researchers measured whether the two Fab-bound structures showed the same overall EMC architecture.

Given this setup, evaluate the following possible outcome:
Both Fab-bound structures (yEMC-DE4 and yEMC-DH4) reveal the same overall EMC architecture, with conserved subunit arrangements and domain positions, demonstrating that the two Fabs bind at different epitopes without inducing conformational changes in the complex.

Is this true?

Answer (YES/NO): NO